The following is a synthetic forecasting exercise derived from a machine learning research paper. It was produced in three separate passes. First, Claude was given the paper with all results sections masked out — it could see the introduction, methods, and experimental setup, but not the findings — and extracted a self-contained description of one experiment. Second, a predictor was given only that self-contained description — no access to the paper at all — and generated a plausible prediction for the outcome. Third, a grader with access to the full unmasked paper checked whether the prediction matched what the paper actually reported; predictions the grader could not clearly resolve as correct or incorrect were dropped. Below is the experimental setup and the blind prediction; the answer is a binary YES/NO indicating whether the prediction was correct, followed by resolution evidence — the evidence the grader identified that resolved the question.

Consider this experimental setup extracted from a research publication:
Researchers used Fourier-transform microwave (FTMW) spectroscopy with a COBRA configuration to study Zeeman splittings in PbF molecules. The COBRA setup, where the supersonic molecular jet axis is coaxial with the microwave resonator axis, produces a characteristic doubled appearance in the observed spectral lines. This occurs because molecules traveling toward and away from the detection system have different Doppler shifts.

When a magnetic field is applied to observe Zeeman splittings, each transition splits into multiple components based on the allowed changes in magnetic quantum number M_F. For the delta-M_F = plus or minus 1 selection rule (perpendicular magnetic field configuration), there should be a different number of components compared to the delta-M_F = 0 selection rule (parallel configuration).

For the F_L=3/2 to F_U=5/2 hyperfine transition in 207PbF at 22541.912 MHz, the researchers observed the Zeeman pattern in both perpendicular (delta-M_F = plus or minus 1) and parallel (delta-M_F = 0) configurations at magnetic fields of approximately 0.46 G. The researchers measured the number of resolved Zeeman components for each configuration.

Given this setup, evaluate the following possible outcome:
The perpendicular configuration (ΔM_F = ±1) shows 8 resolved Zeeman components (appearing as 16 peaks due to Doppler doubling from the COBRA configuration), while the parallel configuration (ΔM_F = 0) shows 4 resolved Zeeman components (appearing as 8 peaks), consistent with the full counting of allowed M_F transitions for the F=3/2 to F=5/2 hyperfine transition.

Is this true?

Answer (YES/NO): YES